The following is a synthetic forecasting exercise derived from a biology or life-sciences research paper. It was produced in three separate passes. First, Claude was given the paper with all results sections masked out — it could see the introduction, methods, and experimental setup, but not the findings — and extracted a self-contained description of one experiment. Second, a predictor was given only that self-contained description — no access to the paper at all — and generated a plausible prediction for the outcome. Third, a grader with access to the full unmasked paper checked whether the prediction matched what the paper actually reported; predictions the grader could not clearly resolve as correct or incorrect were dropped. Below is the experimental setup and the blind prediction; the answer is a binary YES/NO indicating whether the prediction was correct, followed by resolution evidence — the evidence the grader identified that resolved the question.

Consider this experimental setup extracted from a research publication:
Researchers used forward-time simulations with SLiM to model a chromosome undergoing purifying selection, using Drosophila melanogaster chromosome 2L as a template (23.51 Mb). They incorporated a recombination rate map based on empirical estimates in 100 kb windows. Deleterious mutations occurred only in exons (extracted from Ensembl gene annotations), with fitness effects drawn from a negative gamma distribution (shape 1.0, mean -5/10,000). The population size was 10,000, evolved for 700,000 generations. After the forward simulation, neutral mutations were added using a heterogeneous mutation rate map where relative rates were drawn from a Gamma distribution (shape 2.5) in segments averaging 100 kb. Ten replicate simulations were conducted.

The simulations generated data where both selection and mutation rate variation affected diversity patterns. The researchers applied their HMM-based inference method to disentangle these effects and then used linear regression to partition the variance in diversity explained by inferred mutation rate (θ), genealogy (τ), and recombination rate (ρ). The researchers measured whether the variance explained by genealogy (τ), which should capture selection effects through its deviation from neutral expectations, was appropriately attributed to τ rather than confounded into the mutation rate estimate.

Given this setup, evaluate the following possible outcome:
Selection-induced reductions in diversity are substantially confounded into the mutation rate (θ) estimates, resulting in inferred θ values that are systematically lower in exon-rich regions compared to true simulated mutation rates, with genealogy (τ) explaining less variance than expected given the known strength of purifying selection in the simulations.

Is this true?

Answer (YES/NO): NO